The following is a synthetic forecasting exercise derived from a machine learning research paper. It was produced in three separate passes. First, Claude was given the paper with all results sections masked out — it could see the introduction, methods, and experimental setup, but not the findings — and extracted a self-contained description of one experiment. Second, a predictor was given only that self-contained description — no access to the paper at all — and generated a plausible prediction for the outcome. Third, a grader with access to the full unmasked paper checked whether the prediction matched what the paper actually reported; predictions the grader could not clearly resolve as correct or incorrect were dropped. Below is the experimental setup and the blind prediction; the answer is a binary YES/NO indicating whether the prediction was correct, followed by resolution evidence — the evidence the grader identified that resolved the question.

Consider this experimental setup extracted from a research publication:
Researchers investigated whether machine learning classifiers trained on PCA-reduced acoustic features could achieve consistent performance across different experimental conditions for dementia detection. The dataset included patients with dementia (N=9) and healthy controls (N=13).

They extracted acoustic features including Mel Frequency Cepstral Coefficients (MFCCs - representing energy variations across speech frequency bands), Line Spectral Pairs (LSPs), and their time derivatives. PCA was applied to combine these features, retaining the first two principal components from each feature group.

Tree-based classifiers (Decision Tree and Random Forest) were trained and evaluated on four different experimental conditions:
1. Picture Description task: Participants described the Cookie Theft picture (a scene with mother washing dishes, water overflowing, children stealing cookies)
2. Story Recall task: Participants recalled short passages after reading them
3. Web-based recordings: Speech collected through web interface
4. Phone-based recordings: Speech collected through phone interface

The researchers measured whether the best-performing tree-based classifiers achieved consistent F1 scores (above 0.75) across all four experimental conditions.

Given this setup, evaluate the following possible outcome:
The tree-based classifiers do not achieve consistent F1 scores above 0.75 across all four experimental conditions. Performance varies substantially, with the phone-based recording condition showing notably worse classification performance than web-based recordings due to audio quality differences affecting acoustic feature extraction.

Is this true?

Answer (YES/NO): NO